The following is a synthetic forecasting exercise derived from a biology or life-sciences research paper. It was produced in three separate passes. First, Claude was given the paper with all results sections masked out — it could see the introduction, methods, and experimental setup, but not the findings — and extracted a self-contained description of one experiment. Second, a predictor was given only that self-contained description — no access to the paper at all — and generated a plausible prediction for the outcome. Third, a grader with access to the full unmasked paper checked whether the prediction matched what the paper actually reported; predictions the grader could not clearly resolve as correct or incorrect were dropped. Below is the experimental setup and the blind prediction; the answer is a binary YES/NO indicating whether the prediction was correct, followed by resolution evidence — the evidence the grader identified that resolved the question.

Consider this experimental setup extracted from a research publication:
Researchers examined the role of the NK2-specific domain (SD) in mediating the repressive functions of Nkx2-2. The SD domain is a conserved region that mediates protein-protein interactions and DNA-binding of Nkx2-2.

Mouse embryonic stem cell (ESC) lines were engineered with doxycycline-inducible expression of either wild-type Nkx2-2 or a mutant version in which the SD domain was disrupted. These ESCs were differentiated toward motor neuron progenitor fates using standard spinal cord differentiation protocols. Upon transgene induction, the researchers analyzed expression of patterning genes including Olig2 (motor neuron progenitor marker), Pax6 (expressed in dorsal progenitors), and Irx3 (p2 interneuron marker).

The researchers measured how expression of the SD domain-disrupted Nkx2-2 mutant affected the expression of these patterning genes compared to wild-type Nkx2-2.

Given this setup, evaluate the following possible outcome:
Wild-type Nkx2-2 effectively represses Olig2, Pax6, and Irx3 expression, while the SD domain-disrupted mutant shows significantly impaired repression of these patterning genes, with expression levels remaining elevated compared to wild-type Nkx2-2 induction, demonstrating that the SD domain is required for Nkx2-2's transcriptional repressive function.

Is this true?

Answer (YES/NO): NO